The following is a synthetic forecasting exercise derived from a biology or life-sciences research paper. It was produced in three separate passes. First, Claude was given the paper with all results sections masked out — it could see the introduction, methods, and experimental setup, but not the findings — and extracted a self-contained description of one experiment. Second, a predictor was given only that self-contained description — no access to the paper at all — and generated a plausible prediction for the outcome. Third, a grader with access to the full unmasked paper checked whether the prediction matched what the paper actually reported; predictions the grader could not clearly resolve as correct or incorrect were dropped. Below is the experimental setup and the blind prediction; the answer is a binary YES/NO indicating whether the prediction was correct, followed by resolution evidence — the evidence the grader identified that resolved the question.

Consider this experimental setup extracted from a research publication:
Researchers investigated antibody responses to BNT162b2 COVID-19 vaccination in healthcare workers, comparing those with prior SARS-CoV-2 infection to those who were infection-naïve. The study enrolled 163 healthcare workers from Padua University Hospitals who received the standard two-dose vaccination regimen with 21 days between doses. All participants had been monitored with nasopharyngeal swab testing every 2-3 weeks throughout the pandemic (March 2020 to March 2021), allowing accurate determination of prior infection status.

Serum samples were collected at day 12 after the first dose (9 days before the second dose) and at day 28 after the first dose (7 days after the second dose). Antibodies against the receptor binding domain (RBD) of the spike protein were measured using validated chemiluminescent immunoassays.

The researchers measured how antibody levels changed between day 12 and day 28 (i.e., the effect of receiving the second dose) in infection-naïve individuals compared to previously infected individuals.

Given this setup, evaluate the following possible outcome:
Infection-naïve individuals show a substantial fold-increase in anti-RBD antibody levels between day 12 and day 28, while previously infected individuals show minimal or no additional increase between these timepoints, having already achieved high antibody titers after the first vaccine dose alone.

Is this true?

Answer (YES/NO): NO